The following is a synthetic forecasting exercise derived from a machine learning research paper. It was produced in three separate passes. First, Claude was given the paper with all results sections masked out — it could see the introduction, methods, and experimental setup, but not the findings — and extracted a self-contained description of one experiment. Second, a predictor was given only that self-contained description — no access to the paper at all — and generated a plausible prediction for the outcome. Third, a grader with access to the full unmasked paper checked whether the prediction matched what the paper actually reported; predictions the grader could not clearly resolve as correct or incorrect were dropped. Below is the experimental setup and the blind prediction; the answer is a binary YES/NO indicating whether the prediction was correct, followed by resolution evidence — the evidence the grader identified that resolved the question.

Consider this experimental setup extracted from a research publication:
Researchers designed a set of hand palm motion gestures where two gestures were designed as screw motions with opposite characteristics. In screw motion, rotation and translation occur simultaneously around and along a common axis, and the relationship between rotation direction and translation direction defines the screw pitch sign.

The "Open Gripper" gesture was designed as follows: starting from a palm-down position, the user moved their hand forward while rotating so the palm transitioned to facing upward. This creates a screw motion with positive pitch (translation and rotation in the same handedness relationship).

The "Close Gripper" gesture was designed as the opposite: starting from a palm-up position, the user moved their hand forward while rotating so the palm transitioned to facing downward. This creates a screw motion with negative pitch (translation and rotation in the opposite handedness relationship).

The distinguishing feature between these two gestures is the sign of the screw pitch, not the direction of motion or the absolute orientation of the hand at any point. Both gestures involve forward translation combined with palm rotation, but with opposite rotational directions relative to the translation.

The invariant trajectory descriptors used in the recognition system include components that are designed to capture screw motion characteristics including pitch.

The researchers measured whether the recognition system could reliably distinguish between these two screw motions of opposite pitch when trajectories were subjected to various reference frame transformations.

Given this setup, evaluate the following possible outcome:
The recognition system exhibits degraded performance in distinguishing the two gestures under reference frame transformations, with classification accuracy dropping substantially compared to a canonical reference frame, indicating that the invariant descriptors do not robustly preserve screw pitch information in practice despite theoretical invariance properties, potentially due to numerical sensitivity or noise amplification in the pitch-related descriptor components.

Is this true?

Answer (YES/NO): NO